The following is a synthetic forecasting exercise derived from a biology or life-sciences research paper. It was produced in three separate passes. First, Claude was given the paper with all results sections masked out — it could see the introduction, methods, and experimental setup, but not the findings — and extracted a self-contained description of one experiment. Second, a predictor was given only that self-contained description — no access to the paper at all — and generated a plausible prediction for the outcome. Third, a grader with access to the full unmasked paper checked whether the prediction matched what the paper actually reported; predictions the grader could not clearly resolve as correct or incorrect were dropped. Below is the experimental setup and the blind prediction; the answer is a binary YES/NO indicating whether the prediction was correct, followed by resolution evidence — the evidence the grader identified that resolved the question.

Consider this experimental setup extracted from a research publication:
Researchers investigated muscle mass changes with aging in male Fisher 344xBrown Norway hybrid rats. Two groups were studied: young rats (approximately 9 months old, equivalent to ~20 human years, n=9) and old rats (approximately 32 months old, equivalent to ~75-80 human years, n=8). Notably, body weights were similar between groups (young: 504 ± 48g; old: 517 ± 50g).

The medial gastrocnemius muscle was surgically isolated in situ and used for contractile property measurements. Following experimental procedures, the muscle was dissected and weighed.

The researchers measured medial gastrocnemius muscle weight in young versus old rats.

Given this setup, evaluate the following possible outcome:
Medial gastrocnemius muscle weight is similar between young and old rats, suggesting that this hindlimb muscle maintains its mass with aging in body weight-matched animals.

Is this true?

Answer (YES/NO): NO